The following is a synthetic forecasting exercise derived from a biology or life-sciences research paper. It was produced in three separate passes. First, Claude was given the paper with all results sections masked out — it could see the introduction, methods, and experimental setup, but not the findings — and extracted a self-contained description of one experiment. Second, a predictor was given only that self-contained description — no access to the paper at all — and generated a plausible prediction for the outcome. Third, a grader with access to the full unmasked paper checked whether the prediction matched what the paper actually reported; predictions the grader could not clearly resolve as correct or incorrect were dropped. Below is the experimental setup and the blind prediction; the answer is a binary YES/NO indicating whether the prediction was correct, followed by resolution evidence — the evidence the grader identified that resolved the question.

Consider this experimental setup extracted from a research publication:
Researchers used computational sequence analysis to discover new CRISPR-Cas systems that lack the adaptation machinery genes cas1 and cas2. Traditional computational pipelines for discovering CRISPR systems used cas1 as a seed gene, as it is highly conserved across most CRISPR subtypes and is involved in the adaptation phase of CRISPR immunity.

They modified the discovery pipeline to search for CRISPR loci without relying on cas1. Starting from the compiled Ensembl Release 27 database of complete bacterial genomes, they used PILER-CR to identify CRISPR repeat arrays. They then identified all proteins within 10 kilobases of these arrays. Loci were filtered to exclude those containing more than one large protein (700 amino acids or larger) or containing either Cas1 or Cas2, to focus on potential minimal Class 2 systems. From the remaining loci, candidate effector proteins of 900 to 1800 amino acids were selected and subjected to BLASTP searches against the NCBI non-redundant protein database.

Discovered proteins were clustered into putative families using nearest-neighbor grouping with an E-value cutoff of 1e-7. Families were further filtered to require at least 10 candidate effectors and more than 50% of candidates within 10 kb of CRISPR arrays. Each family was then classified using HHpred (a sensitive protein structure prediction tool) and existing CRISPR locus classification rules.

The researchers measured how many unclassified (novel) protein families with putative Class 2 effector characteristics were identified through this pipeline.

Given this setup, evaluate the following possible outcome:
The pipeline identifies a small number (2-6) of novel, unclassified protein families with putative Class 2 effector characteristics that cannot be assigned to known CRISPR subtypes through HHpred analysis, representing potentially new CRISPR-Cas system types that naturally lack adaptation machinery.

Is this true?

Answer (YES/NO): NO